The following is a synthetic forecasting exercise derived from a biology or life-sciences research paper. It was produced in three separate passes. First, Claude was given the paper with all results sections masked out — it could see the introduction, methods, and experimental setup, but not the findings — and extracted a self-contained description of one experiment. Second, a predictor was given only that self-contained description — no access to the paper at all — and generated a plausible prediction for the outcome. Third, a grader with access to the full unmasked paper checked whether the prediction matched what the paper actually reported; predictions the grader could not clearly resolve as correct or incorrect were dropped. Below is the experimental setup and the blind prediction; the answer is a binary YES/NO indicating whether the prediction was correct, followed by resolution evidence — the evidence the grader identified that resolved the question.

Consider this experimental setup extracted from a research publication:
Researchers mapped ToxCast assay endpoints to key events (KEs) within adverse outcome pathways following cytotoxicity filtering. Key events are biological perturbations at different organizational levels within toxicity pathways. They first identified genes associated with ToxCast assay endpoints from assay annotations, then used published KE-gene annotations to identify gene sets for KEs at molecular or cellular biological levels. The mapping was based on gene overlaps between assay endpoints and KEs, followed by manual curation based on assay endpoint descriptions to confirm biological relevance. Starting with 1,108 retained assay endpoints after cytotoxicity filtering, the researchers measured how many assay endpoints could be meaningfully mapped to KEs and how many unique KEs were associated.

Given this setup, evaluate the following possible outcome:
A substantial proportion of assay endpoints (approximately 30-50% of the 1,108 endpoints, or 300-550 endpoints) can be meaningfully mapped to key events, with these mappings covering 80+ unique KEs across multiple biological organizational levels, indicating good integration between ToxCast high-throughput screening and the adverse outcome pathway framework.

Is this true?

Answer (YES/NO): NO